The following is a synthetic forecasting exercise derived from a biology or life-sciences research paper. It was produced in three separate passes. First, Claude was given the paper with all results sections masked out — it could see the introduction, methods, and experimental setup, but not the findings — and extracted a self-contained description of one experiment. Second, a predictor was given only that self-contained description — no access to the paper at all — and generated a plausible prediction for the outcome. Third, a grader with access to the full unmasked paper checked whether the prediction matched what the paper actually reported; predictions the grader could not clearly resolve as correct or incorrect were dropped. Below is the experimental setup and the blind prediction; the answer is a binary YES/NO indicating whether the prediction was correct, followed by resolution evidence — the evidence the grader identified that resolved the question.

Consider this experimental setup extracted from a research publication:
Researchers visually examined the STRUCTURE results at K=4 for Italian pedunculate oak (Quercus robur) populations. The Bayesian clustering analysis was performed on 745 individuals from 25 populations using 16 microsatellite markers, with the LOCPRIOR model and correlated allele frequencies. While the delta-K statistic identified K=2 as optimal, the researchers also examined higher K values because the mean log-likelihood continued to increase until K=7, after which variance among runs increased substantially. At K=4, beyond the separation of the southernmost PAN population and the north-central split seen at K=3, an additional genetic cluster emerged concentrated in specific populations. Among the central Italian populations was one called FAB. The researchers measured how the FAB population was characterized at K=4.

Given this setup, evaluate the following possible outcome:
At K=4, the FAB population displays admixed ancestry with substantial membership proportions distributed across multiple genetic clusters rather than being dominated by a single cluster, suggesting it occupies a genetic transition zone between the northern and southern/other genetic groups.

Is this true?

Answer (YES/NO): NO